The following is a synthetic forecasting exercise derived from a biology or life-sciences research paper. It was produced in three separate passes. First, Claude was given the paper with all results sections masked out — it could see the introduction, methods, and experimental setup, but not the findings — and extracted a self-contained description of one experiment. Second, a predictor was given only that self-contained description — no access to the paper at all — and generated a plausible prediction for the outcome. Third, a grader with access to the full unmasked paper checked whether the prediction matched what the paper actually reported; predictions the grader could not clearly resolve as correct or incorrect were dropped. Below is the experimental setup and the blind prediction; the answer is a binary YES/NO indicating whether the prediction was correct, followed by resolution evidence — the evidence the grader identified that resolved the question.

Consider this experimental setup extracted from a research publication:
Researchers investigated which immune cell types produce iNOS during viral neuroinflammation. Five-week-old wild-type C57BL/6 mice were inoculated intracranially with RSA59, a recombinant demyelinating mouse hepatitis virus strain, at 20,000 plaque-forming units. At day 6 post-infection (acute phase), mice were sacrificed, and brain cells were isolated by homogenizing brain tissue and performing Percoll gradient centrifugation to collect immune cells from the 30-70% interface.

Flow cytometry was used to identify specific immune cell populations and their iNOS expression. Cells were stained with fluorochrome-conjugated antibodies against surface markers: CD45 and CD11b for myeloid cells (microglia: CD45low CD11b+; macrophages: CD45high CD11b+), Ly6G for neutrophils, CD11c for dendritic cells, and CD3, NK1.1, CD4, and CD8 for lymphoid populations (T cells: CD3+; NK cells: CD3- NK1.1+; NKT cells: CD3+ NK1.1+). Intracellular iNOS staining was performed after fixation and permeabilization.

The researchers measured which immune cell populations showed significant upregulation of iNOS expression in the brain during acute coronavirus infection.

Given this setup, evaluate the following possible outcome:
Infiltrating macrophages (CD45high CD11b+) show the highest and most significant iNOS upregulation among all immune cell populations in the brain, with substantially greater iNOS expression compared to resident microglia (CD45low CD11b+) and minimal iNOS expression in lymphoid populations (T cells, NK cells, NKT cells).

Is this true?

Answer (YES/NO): NO